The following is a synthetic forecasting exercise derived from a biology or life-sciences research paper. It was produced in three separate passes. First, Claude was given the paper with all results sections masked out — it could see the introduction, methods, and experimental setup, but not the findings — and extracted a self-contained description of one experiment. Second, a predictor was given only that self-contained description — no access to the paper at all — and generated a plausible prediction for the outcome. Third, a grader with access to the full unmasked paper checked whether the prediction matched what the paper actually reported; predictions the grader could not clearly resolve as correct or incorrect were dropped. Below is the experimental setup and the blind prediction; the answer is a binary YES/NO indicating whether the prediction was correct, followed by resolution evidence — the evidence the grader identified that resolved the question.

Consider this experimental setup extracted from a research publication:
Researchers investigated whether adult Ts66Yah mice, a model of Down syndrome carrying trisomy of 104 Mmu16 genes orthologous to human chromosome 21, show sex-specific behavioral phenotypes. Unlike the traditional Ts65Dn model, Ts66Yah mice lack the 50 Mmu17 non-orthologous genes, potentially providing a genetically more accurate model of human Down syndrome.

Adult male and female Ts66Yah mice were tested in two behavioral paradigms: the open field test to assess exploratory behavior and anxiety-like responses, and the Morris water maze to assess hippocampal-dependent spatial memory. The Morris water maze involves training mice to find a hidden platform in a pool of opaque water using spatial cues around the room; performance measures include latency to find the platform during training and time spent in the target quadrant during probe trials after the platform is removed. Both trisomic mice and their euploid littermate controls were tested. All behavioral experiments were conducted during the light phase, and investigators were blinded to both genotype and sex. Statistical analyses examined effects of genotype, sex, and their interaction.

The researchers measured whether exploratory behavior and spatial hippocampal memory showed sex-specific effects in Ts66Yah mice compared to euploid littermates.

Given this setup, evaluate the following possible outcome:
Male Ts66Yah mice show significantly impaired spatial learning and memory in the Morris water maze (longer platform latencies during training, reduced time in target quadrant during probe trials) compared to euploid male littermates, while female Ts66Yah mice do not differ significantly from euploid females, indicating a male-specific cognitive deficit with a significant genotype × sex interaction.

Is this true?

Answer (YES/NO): NO